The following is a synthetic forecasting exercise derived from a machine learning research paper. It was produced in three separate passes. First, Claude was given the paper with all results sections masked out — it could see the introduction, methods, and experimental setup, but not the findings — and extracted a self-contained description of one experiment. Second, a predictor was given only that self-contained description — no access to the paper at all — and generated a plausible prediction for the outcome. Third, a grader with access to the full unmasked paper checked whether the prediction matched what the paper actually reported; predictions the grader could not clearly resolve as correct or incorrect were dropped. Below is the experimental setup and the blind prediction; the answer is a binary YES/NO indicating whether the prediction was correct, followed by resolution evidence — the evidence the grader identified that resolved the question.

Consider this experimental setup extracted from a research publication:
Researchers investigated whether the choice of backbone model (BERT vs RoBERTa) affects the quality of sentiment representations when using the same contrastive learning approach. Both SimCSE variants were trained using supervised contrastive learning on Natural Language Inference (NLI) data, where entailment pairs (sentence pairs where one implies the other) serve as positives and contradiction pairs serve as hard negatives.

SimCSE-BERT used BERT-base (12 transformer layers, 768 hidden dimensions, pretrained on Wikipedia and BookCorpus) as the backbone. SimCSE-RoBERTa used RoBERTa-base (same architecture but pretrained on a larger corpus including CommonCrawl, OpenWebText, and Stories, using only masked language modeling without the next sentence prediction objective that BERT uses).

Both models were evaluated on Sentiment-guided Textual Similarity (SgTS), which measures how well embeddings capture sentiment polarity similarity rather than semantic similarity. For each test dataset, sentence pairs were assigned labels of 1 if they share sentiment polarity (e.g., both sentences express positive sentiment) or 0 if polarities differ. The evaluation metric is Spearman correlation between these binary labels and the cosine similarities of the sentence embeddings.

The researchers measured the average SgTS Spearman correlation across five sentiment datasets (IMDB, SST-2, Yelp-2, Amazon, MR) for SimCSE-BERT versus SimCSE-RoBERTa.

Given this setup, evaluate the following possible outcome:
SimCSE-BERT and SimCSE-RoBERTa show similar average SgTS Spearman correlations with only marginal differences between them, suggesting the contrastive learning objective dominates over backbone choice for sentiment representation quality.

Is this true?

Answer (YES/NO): YES